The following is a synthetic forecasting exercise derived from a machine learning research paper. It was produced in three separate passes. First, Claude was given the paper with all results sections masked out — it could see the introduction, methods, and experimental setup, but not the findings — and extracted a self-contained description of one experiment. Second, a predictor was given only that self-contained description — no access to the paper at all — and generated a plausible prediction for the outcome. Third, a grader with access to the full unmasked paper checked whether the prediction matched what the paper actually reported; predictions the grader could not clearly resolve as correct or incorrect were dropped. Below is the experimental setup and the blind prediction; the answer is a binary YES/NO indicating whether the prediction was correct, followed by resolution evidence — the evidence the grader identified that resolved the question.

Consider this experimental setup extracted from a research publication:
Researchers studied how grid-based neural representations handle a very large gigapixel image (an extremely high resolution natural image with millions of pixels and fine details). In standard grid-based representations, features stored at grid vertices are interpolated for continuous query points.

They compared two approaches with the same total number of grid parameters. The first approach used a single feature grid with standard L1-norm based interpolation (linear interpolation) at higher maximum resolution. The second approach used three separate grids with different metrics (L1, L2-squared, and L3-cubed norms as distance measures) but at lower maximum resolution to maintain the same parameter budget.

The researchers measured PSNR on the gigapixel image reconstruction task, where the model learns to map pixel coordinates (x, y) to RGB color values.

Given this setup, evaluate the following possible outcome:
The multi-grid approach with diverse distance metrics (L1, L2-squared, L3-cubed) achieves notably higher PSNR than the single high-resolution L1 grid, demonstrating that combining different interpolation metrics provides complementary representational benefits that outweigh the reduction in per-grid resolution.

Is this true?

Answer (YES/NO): YES